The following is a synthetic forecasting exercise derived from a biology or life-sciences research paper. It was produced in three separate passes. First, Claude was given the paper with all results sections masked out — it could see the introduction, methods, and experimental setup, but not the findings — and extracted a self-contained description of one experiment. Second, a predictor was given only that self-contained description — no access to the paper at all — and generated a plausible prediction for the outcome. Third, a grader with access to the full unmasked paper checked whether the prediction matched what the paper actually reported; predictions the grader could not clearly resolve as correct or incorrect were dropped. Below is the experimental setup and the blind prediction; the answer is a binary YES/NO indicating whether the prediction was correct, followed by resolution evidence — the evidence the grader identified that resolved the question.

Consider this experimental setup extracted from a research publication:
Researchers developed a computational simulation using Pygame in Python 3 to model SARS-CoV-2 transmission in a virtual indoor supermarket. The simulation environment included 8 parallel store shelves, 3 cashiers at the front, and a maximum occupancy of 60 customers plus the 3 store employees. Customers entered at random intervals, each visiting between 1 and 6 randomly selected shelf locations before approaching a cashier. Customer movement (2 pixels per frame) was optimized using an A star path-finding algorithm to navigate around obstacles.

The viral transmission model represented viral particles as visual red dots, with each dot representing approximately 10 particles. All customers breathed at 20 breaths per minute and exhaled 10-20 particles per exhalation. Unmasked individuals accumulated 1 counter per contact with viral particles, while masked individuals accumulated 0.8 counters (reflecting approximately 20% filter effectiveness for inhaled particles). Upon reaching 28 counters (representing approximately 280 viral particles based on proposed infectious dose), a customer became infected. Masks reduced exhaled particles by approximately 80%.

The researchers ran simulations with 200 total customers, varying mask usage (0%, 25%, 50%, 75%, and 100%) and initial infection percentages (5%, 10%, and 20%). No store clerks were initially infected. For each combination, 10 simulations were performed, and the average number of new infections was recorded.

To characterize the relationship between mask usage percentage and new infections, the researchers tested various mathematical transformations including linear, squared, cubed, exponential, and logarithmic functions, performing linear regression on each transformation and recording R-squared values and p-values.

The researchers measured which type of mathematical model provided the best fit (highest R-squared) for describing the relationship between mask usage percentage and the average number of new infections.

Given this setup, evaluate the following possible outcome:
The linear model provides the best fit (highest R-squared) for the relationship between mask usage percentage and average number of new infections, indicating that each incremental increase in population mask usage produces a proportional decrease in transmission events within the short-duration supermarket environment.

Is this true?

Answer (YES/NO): NO